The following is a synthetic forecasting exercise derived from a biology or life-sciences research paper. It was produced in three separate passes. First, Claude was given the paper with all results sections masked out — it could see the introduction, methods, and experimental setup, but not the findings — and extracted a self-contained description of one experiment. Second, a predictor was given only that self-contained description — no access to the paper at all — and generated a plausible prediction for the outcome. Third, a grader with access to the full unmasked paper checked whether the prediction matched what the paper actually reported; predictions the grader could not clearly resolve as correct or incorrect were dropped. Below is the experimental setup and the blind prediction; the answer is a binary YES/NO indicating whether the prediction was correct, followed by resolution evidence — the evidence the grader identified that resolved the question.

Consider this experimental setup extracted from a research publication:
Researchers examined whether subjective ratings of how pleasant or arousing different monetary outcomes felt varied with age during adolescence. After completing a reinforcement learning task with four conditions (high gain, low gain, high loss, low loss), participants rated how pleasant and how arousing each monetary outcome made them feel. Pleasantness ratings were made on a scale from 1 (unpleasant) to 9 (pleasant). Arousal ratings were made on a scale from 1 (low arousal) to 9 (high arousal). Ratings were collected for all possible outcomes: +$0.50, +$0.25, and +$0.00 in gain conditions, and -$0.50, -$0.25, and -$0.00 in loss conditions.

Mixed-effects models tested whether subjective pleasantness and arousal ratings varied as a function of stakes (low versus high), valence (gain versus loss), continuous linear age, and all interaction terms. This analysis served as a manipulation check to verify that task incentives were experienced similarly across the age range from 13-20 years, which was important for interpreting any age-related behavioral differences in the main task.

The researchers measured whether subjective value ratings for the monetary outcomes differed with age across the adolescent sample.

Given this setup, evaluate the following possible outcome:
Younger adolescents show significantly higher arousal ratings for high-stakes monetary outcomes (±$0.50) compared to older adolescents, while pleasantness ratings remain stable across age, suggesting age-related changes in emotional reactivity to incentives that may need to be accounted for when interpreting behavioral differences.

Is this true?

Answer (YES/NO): NO